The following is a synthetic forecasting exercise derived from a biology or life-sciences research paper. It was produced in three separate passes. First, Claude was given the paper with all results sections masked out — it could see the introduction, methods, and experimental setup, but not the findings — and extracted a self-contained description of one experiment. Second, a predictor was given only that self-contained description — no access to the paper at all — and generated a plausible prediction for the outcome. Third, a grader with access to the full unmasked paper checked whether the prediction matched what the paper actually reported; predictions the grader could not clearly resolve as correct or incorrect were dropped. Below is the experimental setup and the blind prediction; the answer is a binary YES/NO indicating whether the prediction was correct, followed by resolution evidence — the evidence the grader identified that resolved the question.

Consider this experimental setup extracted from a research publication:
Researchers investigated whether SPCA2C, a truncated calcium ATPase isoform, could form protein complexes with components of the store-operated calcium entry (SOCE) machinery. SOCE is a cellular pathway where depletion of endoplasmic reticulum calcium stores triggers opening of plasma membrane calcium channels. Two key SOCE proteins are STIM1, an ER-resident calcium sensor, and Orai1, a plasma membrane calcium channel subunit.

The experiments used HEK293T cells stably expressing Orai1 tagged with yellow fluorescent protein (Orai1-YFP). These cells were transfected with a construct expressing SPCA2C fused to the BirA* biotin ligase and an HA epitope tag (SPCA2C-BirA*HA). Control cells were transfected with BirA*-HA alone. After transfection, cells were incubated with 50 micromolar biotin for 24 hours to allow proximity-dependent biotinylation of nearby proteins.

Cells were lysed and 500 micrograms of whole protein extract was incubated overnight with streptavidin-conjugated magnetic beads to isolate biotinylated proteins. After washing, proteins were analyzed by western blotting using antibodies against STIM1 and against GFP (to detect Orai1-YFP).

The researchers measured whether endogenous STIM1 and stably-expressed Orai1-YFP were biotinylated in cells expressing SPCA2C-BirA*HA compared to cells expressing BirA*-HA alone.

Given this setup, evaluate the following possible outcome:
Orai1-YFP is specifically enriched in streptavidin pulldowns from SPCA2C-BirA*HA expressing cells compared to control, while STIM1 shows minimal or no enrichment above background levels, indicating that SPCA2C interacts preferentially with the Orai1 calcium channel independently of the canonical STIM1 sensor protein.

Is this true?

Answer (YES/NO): NO